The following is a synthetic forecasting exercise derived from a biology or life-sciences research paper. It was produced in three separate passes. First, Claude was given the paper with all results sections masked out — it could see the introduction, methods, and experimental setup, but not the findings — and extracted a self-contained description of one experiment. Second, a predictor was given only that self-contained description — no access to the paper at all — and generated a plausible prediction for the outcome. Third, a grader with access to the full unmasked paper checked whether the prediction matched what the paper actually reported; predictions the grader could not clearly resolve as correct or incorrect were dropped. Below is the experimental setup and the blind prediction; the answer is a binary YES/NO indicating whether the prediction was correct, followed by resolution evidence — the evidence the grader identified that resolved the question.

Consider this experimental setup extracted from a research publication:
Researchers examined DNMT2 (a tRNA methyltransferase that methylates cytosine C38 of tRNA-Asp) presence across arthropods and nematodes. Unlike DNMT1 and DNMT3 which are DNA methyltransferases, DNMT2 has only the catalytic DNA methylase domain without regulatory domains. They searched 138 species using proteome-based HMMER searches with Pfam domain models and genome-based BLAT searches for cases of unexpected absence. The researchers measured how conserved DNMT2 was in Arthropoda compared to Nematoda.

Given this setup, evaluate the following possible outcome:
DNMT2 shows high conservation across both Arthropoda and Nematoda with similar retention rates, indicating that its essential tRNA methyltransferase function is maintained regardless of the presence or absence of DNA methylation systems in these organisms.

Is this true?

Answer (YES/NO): NO